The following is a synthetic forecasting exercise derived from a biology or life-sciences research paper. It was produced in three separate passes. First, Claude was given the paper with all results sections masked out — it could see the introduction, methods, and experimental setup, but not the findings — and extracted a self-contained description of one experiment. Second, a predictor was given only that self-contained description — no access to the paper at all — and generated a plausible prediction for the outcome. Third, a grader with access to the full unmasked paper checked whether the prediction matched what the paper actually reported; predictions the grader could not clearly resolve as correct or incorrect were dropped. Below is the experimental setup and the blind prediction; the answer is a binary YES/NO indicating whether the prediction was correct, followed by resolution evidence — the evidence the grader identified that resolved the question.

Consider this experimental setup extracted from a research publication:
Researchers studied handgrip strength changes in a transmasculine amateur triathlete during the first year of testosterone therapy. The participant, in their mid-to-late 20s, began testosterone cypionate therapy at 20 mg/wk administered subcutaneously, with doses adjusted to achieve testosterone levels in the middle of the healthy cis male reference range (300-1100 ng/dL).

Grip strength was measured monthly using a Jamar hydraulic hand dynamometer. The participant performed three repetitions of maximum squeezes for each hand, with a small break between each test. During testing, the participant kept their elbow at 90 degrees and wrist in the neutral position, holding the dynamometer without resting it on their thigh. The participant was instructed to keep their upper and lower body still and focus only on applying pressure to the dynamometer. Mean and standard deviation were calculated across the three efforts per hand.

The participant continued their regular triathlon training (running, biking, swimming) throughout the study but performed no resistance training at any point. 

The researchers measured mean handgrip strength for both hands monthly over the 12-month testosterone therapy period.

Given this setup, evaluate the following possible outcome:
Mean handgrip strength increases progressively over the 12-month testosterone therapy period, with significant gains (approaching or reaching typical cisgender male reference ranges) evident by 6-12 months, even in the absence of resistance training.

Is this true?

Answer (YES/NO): NO